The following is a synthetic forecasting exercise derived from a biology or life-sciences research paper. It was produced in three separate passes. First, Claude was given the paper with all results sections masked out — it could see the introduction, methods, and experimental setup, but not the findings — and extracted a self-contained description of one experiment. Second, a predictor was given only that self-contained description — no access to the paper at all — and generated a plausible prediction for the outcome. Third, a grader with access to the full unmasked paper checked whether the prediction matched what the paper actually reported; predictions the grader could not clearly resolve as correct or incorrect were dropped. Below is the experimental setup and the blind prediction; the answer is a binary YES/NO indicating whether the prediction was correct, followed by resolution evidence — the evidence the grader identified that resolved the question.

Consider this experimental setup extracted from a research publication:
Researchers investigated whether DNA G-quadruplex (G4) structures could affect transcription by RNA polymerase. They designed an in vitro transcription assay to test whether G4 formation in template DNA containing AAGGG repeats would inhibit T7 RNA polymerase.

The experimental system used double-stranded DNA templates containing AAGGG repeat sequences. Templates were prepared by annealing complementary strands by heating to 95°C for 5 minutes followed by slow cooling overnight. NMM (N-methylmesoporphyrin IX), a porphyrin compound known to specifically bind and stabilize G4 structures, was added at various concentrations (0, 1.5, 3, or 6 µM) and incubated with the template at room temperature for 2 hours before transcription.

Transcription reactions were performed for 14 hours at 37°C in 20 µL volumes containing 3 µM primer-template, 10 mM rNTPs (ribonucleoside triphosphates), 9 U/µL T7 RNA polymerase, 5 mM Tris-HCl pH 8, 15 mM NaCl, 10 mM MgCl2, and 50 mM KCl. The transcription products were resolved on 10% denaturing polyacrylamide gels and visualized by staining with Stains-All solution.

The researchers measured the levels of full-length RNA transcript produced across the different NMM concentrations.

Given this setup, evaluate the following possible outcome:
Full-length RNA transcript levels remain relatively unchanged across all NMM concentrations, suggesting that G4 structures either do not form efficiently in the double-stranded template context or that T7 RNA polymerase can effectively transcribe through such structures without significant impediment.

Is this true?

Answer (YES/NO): NO